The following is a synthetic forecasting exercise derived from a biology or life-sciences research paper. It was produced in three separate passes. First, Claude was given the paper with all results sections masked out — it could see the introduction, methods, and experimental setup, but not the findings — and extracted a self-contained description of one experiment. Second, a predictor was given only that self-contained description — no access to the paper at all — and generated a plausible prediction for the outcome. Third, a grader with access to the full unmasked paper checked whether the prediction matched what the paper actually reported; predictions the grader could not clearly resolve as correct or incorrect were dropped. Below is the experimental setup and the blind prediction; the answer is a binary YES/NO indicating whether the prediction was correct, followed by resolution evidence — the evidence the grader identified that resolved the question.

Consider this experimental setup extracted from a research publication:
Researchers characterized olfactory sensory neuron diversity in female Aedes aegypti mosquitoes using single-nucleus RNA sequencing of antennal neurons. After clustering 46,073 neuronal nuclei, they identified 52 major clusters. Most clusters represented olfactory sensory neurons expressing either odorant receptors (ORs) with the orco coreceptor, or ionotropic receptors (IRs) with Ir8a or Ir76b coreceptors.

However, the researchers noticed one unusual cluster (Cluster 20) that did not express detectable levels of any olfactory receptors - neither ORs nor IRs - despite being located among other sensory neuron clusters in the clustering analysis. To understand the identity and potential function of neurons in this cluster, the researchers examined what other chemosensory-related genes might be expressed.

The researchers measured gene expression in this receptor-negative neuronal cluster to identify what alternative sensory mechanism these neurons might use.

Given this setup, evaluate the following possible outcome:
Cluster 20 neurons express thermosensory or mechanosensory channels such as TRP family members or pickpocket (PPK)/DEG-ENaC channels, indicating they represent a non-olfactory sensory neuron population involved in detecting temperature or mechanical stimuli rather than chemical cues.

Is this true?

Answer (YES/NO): NO